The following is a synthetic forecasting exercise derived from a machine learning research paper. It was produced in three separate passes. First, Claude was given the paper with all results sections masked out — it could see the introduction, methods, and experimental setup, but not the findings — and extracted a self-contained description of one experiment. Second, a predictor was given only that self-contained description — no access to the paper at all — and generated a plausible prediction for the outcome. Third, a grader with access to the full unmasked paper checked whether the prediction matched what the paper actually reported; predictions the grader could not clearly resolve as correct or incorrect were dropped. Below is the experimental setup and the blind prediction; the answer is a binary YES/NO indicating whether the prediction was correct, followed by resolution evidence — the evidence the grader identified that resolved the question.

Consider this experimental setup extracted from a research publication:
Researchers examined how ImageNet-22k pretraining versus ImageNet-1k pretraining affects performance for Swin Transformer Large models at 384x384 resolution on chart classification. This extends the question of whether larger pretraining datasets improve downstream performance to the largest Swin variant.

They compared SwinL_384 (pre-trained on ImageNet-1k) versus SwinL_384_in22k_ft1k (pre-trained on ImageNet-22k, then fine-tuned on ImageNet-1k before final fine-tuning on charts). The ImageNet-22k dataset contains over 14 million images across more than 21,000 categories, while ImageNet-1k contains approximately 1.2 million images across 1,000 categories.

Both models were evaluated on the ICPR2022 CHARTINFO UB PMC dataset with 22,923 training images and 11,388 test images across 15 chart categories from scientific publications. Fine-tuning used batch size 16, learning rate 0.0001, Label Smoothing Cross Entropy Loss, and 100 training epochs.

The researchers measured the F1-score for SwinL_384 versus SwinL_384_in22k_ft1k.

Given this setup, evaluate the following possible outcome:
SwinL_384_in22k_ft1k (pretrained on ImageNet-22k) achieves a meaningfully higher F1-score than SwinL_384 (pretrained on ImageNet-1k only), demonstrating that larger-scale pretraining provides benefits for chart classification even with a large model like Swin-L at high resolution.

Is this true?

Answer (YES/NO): NO